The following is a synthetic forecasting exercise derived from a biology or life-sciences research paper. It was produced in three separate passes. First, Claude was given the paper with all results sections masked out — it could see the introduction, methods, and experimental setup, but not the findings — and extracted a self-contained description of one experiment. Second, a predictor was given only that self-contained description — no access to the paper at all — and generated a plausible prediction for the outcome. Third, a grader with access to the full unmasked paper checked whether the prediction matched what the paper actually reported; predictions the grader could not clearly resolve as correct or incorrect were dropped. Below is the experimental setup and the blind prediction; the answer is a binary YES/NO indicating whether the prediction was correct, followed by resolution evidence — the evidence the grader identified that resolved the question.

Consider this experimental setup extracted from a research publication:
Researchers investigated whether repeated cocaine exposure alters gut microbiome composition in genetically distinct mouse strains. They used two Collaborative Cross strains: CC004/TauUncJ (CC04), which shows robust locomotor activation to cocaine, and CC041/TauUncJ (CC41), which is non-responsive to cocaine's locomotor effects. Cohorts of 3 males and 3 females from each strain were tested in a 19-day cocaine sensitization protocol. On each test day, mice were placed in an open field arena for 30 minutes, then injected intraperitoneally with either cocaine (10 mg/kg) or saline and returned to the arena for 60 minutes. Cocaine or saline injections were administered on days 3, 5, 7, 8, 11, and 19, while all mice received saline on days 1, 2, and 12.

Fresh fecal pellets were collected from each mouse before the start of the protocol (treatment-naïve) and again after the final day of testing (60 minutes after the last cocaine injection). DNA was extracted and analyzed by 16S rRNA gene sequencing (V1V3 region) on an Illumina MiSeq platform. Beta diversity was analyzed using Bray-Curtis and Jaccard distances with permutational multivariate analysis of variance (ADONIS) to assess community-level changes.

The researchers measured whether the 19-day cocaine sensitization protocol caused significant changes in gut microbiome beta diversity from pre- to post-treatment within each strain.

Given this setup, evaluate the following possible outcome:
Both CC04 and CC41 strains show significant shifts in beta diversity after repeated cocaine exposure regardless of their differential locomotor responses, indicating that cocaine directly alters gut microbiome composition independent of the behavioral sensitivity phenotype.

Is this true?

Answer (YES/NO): NO